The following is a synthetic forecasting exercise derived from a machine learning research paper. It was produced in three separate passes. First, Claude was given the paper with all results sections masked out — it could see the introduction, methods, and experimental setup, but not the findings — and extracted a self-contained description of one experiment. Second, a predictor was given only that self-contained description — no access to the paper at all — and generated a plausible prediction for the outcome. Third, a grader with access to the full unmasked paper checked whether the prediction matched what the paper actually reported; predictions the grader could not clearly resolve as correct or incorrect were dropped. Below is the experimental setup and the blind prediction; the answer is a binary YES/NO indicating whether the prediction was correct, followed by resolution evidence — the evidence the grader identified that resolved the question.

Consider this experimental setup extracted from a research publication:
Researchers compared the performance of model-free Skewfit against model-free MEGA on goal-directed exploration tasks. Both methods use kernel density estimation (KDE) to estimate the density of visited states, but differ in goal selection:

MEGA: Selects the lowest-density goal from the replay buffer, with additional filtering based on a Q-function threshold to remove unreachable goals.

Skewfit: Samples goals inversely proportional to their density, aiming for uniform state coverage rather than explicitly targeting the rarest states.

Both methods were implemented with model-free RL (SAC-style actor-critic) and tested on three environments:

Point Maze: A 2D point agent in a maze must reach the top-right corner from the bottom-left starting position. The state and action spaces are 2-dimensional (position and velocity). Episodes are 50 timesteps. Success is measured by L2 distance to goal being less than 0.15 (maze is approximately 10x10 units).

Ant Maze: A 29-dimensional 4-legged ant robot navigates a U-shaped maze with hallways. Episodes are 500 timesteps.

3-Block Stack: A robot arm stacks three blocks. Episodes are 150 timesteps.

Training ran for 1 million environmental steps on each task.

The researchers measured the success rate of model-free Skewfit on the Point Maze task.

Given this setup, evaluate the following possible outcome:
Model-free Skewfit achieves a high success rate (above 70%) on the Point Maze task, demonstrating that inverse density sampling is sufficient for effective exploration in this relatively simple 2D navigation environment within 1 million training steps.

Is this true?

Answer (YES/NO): NO